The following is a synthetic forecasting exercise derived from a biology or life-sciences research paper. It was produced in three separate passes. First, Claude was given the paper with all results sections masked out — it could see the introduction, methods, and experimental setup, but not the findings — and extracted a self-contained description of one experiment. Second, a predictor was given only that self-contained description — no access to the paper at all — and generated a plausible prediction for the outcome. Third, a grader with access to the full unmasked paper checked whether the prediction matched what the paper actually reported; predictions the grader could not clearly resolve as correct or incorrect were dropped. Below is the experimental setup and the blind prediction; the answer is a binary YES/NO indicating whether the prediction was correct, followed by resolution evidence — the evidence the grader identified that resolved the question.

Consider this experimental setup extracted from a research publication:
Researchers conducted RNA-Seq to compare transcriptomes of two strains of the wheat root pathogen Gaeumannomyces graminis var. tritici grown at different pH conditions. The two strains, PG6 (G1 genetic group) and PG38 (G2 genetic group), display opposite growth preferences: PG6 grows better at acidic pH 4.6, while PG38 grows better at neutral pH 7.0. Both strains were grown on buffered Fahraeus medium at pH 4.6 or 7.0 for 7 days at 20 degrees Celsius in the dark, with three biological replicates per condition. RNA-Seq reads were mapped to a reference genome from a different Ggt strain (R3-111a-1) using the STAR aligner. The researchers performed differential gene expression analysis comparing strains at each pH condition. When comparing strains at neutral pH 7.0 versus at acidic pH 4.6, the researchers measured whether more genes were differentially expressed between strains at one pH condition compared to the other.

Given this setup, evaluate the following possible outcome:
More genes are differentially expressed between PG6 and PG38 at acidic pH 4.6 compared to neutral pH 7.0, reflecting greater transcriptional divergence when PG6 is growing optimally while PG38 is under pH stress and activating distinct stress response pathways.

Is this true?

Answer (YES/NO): YES